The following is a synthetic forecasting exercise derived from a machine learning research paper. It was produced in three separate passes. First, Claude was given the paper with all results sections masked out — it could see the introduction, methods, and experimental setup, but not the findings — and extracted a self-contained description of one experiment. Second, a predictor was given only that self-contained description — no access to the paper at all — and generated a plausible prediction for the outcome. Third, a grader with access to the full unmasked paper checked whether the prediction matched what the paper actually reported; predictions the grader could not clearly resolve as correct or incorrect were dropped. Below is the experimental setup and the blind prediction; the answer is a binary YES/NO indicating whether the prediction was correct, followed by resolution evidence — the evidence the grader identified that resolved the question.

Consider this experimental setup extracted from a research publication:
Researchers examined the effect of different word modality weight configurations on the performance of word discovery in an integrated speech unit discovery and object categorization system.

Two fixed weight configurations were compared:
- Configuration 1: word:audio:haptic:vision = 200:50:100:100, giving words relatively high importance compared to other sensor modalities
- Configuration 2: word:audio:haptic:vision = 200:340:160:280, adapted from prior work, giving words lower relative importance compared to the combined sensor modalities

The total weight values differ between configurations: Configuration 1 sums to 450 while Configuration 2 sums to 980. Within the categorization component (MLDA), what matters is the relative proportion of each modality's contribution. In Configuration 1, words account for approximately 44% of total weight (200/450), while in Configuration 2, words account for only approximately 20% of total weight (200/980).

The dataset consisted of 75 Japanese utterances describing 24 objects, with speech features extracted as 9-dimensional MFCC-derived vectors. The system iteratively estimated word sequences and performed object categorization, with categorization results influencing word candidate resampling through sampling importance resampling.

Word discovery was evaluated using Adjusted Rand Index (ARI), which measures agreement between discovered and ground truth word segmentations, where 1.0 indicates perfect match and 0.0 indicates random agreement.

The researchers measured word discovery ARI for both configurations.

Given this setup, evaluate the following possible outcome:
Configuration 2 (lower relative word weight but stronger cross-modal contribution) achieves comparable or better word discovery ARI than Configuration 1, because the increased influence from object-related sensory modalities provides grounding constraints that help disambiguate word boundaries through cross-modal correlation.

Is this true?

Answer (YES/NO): YES